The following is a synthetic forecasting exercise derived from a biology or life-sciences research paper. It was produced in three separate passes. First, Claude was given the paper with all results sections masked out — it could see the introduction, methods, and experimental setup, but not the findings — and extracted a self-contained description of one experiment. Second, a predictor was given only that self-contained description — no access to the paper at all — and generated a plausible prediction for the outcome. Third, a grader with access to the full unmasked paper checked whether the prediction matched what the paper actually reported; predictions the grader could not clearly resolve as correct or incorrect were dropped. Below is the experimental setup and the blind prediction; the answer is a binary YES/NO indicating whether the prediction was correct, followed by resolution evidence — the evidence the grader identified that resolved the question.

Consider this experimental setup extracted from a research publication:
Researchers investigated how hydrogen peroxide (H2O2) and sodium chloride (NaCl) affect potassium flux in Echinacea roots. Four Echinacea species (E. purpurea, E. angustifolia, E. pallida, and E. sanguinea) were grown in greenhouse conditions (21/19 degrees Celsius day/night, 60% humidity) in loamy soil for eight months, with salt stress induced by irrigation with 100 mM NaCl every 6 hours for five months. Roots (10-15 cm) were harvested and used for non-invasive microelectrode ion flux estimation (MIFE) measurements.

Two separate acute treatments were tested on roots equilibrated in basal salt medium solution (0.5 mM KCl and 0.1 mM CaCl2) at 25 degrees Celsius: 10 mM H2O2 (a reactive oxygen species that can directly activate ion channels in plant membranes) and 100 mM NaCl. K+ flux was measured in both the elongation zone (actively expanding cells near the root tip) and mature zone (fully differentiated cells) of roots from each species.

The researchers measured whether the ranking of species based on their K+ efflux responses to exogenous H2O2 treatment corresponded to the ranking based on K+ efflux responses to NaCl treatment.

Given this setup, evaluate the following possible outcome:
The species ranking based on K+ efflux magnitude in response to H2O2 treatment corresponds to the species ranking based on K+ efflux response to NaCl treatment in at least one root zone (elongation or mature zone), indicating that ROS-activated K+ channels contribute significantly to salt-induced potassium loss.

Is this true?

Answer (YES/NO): NO